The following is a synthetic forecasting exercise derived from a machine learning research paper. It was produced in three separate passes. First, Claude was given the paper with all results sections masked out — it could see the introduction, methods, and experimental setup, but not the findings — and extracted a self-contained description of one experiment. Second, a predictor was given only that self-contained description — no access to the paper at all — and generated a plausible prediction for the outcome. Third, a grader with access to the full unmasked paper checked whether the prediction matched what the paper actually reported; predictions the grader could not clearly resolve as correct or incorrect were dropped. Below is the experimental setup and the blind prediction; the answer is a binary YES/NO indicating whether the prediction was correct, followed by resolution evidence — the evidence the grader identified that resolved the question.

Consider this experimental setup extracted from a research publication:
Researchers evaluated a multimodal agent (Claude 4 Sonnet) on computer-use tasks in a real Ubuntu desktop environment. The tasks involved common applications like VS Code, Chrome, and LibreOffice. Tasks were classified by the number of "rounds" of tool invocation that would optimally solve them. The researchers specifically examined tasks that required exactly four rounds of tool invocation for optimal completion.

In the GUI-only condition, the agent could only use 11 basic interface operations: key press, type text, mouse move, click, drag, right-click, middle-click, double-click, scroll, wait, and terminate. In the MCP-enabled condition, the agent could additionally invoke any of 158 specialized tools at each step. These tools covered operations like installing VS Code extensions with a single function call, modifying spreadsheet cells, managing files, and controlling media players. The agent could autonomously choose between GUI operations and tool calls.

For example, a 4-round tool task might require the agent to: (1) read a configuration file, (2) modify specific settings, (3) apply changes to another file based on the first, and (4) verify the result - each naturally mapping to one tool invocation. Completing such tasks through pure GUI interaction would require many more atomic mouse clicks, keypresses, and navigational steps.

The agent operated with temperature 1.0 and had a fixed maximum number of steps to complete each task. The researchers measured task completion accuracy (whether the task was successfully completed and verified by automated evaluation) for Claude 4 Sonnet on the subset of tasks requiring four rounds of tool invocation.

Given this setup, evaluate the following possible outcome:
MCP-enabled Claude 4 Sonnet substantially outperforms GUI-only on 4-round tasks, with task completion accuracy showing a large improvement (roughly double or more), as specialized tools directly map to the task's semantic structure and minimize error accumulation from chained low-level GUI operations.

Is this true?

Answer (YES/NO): YES